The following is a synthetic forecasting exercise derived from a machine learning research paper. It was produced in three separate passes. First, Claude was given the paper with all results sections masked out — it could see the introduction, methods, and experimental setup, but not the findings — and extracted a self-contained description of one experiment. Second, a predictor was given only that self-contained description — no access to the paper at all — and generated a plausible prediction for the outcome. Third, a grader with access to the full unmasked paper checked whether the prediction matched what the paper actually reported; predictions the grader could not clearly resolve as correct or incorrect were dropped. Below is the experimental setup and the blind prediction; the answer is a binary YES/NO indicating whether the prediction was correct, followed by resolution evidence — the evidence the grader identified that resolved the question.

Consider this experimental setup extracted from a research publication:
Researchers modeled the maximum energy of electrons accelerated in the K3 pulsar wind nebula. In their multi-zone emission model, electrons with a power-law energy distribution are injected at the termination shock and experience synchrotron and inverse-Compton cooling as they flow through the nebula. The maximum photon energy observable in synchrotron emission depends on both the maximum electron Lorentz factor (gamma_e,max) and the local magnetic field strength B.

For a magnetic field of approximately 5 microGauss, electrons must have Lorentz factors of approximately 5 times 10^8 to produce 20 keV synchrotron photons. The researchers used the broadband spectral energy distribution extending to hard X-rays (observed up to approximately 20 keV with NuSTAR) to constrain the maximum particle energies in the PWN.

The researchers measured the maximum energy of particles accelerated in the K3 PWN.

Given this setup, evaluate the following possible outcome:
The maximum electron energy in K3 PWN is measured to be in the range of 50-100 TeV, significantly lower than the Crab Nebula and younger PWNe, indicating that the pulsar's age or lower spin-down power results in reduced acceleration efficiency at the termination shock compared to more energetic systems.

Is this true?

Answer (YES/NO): NO